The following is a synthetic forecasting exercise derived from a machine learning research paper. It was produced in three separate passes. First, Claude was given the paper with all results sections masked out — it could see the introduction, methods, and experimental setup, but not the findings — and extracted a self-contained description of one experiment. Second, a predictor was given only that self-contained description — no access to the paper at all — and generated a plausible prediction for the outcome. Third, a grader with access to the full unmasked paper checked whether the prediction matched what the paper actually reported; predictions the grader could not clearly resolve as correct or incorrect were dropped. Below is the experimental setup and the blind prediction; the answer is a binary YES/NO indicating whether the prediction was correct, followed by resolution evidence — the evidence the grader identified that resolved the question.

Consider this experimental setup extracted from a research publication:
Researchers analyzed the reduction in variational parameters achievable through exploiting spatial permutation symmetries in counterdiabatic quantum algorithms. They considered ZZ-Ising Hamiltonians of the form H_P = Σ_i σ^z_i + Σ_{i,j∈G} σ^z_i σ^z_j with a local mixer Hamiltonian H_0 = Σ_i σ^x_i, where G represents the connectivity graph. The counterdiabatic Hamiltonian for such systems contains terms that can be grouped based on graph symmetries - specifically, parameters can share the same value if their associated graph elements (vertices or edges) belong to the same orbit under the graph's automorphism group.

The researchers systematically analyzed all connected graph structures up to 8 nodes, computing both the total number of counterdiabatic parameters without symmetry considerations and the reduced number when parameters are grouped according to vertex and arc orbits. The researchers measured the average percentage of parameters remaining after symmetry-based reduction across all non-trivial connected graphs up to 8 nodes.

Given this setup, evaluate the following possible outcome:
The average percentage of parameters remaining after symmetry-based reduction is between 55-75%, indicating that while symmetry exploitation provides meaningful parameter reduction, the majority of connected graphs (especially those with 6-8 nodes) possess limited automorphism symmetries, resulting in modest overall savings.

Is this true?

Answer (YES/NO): YES